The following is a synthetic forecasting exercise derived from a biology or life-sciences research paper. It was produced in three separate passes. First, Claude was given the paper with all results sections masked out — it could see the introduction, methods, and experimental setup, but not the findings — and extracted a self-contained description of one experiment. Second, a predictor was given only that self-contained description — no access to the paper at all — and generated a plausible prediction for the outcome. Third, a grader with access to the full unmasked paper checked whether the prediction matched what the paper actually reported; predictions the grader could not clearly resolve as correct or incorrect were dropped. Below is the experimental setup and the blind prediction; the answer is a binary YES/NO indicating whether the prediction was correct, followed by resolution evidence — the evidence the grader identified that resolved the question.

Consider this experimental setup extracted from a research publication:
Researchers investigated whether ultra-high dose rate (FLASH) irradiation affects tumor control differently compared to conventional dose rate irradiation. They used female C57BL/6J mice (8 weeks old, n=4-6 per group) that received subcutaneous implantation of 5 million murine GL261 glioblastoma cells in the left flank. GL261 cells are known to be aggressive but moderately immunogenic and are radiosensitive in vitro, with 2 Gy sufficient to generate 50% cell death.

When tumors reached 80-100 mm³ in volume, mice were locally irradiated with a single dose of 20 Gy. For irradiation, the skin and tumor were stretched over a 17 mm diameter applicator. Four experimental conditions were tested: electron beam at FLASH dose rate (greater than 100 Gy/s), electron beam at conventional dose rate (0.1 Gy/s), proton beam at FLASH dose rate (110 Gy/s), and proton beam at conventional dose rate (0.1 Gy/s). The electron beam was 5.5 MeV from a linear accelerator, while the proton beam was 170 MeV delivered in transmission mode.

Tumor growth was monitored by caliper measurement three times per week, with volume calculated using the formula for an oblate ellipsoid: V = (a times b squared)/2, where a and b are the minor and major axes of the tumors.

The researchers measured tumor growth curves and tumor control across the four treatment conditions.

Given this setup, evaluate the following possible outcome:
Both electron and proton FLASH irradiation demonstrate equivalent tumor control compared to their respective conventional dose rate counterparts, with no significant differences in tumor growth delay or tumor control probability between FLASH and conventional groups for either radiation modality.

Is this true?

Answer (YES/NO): YES